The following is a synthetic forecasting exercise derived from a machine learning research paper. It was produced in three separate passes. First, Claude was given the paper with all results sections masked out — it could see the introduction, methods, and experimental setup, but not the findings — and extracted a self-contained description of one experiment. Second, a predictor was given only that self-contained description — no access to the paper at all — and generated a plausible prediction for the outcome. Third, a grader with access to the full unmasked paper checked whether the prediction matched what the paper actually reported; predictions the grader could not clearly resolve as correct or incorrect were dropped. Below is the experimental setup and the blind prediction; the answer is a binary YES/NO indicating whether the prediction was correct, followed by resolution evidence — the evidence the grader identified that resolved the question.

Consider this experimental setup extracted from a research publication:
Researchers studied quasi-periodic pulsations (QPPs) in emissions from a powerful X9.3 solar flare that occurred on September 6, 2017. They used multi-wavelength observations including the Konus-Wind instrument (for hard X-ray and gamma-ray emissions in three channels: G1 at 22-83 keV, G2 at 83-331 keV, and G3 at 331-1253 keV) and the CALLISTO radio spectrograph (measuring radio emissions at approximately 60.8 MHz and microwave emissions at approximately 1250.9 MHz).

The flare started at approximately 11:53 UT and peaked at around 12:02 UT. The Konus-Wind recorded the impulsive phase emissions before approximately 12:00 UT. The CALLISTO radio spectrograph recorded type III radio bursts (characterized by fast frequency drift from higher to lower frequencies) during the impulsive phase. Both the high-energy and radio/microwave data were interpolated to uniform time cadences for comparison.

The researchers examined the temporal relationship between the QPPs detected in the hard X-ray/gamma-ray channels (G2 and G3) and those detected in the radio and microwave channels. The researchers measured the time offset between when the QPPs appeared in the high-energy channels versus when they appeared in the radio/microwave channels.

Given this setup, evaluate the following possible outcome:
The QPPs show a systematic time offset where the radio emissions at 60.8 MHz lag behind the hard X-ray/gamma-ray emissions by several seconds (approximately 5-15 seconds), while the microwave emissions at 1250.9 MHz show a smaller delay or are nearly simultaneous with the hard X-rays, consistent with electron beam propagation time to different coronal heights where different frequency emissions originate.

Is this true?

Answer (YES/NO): NO